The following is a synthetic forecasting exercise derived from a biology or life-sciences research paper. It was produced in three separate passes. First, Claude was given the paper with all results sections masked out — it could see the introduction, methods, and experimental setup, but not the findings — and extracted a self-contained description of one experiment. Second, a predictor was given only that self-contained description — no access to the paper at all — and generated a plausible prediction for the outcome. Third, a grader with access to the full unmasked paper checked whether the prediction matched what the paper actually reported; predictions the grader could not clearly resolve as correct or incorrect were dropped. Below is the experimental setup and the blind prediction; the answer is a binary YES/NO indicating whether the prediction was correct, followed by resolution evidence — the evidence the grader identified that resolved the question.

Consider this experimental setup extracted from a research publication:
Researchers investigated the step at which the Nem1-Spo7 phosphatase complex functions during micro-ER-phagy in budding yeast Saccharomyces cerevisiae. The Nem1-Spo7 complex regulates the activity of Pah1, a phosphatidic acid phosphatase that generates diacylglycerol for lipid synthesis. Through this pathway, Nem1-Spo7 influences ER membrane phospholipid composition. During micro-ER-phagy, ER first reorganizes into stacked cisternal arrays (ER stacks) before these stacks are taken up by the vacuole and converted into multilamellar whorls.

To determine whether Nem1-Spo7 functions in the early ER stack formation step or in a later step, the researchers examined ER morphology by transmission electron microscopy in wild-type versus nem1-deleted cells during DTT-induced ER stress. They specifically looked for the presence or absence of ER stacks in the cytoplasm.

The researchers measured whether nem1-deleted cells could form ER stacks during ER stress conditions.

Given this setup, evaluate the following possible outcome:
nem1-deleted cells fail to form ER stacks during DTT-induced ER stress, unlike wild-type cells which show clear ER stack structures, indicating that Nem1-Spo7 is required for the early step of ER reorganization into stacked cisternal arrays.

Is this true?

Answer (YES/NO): NO